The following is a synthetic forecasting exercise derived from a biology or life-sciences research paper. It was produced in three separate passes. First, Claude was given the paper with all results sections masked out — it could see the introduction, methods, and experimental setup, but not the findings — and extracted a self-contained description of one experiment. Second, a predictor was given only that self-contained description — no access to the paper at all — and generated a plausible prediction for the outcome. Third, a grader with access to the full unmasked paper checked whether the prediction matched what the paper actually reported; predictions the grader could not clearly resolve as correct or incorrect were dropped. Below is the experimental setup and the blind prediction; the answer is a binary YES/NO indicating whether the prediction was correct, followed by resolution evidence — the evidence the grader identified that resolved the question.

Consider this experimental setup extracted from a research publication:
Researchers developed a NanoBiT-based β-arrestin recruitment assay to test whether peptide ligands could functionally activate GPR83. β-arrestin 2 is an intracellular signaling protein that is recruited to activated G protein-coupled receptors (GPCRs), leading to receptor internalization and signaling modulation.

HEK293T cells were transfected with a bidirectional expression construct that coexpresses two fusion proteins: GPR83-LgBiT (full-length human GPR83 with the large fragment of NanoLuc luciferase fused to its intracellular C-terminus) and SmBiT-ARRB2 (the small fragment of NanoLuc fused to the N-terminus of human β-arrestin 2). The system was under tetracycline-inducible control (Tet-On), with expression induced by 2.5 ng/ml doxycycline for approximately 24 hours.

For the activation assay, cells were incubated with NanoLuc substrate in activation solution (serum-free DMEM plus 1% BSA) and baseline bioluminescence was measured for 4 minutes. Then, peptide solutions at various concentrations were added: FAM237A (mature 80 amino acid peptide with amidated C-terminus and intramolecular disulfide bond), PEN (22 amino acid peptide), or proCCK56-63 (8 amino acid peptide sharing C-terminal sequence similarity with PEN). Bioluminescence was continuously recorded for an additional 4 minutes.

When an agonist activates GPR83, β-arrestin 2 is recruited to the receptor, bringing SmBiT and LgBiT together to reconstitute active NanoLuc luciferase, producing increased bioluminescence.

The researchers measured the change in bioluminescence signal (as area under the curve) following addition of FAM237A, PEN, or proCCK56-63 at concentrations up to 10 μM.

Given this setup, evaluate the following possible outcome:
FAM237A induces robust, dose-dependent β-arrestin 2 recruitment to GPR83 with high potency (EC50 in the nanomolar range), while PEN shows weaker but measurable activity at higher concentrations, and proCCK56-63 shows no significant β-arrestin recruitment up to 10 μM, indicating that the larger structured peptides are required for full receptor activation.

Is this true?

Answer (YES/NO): NO